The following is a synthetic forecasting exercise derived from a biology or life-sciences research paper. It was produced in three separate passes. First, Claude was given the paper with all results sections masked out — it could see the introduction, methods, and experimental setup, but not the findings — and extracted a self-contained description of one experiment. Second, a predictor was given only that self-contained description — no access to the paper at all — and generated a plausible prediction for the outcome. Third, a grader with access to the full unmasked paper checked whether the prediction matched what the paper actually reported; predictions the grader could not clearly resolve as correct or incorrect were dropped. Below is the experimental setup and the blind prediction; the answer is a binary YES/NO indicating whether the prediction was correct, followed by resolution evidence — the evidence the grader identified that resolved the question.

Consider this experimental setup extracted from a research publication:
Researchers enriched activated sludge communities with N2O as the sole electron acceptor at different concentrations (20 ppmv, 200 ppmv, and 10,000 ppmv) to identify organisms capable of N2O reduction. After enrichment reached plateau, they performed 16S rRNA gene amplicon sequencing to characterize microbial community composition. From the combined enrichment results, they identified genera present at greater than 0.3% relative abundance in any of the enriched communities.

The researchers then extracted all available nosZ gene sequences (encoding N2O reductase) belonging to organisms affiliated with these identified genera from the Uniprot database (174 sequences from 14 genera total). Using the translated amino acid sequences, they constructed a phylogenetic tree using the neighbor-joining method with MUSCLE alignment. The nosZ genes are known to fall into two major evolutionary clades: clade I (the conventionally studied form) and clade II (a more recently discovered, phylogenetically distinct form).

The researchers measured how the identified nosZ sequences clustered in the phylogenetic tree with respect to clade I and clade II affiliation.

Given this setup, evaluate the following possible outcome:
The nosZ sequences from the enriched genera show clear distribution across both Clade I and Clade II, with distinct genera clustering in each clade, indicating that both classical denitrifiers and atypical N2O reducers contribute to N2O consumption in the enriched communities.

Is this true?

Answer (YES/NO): YES